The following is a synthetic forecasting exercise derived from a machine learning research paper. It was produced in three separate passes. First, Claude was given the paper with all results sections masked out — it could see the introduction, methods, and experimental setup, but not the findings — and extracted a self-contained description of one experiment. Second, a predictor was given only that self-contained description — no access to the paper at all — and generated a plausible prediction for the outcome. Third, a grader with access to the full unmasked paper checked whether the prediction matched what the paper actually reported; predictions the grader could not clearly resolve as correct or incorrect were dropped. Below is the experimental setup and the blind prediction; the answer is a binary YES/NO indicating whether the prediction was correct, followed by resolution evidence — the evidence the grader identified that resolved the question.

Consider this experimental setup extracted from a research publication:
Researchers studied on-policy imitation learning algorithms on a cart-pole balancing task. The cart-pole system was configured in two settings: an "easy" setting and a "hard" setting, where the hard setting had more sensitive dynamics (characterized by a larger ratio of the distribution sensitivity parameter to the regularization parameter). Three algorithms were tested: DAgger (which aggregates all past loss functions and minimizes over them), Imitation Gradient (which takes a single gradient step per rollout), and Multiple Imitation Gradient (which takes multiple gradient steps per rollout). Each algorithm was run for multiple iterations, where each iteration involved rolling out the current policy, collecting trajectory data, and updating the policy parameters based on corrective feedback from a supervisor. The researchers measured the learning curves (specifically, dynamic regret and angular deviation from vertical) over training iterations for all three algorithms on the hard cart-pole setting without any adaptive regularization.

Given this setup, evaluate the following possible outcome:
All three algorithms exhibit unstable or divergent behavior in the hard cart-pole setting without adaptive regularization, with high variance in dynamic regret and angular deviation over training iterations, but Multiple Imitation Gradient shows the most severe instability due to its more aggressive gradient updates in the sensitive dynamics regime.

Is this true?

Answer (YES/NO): NO